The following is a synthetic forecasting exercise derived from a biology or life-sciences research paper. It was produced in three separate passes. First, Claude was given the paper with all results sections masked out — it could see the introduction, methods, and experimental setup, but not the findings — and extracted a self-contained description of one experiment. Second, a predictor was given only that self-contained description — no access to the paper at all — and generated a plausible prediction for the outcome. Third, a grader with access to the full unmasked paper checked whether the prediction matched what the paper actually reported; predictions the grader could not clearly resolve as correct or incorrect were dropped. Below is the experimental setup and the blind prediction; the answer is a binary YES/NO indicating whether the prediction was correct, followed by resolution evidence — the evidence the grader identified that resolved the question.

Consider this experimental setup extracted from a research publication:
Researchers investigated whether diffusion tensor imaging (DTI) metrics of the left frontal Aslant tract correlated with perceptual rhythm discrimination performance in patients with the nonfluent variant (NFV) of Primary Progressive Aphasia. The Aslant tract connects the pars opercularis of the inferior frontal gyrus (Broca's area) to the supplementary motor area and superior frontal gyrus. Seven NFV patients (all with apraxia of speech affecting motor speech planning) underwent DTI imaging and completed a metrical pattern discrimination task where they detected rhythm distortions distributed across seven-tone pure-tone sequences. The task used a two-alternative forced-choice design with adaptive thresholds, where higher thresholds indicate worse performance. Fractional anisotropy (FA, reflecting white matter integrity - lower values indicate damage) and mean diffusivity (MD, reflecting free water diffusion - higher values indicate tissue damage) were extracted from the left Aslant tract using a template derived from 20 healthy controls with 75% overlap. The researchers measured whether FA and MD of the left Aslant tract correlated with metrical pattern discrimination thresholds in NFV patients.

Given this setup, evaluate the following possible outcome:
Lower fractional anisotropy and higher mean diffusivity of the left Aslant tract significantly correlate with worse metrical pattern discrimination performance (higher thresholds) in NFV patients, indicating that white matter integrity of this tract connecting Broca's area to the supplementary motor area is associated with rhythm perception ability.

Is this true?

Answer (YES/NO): NO